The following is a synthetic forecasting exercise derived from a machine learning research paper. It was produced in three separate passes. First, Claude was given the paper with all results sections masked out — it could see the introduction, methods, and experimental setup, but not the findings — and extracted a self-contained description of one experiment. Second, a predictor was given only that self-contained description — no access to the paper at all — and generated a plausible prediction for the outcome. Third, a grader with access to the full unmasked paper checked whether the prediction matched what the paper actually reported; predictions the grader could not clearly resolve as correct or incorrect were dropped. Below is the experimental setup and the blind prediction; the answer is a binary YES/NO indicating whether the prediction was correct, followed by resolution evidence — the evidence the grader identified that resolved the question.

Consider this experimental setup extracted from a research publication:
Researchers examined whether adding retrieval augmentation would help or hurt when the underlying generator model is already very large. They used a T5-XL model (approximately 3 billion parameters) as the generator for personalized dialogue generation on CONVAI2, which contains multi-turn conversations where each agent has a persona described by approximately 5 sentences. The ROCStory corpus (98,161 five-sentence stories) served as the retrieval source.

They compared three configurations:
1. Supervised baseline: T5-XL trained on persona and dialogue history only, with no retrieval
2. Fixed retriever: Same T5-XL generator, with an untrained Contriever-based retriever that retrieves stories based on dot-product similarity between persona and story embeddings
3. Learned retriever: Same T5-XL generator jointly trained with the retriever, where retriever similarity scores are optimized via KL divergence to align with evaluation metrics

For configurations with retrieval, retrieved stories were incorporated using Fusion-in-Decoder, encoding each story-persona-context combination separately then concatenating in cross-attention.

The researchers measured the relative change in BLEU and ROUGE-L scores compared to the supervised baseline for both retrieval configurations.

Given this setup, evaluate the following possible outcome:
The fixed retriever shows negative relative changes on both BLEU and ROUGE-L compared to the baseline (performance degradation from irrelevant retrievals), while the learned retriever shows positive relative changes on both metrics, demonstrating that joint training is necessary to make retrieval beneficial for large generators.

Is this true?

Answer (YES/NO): YES